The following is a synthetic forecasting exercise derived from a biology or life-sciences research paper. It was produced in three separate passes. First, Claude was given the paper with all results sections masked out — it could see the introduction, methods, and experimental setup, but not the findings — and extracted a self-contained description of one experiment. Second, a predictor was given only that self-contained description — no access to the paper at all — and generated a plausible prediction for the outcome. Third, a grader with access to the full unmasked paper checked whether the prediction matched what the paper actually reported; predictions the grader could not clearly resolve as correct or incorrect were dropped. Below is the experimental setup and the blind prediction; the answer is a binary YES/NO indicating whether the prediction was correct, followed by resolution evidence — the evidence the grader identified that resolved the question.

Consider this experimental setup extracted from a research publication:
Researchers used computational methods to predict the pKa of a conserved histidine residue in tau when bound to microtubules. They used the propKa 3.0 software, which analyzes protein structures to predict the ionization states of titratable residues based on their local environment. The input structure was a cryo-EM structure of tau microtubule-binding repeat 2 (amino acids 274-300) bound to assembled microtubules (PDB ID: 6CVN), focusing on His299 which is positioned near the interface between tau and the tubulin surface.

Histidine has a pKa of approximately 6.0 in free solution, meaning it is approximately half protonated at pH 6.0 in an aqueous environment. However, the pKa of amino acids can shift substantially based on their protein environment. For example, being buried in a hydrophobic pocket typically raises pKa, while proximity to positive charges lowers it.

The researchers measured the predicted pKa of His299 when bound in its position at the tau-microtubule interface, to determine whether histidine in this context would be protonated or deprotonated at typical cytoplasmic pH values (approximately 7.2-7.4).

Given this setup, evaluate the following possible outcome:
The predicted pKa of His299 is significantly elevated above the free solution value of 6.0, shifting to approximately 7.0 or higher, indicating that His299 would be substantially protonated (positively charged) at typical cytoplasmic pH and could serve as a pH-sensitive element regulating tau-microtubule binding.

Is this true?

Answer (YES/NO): YES